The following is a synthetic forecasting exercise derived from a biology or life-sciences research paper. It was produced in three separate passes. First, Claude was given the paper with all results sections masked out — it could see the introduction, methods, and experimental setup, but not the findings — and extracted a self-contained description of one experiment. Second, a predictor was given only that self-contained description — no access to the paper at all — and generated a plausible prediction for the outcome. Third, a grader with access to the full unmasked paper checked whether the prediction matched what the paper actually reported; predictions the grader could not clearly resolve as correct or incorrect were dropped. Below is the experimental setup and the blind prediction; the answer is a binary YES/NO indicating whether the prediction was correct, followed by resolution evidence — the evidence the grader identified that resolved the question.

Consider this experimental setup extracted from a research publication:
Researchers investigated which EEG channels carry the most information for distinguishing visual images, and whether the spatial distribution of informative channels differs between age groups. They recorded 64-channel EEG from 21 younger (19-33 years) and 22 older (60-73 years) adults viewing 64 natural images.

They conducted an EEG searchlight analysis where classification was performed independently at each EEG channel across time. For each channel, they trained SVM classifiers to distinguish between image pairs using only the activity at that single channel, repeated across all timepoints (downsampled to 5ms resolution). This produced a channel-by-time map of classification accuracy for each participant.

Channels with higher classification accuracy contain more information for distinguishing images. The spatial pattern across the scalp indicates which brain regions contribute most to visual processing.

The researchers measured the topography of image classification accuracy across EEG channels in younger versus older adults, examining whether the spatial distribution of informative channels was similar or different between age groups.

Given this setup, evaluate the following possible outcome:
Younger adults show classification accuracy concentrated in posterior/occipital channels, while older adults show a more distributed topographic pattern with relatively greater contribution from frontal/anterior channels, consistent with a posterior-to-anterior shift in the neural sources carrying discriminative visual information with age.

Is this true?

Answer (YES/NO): NO